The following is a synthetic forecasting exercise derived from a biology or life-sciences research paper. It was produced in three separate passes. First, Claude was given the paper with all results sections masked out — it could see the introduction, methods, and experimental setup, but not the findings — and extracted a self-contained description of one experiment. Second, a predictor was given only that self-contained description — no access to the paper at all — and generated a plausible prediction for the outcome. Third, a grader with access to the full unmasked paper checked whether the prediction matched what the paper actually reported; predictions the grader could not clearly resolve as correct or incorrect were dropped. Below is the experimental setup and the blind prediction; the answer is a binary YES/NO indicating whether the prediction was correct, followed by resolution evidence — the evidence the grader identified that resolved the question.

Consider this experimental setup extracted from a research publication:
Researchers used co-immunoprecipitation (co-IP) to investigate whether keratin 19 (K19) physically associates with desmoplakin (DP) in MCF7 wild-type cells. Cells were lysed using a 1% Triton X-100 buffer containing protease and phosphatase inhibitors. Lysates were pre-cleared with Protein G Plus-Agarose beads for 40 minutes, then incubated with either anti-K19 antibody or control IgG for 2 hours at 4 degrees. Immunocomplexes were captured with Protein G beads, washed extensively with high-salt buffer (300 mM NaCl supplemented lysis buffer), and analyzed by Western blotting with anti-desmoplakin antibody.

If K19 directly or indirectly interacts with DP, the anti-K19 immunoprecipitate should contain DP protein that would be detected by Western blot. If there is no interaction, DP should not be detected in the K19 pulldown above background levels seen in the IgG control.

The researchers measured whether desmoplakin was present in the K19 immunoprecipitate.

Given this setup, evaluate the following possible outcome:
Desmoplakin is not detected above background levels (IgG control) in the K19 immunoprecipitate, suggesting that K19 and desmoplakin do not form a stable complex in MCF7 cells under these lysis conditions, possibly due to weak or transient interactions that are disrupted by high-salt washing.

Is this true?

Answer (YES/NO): NO